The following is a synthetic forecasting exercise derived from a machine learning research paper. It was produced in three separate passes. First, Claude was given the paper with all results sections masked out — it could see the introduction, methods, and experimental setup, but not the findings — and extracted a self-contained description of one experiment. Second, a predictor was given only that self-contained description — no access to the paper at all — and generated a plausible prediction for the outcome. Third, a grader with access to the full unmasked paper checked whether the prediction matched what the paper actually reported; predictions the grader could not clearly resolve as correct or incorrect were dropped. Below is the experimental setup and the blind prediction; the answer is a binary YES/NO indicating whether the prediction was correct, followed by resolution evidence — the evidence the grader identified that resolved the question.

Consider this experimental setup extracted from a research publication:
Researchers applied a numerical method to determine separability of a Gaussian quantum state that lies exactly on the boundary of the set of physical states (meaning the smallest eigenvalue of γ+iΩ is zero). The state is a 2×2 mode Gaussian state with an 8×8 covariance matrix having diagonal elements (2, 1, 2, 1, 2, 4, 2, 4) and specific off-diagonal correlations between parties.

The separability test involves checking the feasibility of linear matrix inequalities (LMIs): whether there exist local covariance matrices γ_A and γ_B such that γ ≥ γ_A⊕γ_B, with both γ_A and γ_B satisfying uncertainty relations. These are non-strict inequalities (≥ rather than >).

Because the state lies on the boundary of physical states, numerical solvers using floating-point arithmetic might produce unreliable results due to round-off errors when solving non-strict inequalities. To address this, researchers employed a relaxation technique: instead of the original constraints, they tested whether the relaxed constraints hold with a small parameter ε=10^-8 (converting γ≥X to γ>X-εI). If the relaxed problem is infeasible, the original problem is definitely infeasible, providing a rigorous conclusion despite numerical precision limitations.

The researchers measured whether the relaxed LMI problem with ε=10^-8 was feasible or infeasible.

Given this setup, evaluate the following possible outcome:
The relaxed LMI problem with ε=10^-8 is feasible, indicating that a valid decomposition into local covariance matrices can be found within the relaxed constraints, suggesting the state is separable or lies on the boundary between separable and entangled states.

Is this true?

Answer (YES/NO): NO